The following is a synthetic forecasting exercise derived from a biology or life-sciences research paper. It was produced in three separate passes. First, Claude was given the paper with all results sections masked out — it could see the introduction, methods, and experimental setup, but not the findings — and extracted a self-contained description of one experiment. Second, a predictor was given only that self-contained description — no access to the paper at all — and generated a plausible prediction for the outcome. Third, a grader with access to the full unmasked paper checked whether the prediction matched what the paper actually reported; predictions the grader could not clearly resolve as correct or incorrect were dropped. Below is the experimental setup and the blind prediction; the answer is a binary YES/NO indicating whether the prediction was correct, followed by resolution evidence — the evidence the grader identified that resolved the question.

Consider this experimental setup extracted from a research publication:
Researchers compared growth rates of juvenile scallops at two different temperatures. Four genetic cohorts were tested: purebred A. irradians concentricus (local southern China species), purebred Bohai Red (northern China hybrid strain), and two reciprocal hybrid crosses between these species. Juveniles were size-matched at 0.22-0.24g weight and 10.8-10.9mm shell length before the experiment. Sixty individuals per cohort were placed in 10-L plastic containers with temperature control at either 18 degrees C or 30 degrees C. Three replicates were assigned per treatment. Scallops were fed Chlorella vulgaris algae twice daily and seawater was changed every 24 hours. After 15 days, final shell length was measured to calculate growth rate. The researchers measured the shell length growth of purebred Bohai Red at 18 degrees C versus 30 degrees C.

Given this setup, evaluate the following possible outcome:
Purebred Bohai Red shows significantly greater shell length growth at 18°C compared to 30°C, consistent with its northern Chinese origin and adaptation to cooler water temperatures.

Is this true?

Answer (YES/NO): YES